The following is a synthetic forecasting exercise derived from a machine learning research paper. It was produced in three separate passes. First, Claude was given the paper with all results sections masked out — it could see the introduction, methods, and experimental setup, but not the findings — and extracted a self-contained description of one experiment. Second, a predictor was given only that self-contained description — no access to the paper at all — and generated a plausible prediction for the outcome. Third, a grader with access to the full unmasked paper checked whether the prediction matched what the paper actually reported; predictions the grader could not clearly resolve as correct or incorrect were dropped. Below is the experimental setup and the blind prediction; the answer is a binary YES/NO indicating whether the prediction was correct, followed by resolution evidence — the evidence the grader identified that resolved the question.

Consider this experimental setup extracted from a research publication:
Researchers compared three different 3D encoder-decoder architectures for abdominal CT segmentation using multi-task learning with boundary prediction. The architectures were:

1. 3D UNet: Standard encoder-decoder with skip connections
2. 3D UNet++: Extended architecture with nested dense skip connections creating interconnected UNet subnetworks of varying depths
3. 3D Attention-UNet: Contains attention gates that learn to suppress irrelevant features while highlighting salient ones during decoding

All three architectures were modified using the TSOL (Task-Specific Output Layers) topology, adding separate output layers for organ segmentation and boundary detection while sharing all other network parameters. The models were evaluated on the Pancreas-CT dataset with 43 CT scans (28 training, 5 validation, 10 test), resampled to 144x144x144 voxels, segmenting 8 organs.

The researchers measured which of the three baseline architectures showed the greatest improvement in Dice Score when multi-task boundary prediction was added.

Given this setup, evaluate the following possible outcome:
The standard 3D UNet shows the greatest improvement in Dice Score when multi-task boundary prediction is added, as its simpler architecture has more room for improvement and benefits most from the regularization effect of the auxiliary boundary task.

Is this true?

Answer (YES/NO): NO